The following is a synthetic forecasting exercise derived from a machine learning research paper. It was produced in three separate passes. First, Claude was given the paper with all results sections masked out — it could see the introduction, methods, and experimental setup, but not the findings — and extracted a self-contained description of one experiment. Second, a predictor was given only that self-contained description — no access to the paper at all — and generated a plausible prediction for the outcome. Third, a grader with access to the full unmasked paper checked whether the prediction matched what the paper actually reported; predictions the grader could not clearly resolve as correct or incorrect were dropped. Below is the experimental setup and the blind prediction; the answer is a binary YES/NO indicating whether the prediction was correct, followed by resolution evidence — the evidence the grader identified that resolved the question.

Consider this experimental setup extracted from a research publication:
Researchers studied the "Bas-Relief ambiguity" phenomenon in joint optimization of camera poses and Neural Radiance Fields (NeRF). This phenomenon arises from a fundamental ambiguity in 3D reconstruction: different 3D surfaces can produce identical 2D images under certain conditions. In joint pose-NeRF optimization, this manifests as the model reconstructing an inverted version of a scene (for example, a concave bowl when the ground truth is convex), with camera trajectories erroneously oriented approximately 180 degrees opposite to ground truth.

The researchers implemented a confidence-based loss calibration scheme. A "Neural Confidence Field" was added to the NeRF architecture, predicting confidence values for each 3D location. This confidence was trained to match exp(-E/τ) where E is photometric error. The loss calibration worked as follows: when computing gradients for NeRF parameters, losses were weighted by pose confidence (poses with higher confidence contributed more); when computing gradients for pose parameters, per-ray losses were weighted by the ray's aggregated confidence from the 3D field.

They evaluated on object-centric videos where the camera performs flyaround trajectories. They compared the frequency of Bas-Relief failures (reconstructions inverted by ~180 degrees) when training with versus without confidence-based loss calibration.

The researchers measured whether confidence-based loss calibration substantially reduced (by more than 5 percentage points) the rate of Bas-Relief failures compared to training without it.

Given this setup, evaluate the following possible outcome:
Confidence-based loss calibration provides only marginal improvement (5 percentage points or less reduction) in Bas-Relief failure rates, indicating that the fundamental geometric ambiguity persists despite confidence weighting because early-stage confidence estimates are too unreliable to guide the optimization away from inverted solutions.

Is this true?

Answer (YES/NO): NO